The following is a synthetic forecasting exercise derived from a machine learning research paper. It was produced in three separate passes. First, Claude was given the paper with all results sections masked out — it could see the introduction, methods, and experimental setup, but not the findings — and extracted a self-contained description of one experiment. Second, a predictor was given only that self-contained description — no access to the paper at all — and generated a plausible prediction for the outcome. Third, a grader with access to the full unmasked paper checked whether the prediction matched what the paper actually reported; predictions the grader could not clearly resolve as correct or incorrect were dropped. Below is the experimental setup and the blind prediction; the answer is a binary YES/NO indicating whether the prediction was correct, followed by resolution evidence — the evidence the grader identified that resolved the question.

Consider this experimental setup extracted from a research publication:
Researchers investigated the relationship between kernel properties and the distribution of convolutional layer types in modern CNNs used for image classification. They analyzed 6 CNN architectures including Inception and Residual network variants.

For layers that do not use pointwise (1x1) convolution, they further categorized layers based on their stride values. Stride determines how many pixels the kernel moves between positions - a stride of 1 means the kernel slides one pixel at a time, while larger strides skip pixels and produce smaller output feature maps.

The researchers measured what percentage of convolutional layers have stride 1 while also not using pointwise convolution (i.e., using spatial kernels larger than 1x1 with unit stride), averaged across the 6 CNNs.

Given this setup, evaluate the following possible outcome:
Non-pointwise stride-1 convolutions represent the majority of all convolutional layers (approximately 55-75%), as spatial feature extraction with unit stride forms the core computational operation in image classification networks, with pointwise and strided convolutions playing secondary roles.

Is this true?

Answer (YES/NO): NO